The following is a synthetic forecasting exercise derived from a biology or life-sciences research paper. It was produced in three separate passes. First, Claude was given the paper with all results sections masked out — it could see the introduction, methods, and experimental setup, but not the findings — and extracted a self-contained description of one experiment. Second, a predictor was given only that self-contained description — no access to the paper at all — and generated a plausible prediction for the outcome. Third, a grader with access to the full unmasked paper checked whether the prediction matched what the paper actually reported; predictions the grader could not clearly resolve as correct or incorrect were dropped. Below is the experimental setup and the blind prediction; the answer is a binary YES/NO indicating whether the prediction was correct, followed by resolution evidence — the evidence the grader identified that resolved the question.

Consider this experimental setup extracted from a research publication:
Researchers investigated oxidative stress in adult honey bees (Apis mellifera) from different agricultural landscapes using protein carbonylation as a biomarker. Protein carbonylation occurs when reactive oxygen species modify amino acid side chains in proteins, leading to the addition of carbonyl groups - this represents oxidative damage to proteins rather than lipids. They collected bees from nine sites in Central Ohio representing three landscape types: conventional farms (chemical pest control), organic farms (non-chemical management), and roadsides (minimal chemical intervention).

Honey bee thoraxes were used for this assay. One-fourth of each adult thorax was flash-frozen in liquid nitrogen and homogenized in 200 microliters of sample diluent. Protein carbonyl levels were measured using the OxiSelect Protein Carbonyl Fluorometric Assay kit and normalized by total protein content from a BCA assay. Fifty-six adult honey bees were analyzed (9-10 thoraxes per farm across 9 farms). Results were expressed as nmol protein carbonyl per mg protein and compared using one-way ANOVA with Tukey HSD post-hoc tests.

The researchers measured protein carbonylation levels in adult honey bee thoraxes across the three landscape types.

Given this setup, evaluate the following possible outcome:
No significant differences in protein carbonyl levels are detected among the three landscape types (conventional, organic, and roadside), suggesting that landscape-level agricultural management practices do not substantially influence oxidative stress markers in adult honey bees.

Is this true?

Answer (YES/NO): NO